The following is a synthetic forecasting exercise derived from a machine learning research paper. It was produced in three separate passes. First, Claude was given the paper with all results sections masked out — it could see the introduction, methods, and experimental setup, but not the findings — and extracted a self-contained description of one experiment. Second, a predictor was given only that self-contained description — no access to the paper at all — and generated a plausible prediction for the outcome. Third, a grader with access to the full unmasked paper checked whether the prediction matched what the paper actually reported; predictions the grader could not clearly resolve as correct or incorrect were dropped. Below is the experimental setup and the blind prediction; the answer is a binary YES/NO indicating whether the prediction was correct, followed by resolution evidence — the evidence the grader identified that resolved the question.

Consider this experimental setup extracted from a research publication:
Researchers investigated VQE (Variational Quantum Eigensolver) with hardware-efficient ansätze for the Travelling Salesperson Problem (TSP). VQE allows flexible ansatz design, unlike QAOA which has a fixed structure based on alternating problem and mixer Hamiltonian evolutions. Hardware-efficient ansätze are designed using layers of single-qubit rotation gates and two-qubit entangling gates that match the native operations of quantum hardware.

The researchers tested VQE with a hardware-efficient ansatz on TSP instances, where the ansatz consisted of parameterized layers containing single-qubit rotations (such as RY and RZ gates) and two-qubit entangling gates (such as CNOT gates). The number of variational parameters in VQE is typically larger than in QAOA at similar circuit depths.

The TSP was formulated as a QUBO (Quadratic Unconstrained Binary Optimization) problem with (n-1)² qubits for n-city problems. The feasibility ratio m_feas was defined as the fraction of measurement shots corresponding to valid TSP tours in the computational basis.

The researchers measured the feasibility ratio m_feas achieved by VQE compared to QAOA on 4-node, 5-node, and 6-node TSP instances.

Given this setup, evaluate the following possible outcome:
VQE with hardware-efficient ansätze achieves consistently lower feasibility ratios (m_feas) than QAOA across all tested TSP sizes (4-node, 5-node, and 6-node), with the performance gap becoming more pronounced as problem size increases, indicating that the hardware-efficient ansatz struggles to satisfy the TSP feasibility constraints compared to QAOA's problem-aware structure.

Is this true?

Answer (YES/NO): NO